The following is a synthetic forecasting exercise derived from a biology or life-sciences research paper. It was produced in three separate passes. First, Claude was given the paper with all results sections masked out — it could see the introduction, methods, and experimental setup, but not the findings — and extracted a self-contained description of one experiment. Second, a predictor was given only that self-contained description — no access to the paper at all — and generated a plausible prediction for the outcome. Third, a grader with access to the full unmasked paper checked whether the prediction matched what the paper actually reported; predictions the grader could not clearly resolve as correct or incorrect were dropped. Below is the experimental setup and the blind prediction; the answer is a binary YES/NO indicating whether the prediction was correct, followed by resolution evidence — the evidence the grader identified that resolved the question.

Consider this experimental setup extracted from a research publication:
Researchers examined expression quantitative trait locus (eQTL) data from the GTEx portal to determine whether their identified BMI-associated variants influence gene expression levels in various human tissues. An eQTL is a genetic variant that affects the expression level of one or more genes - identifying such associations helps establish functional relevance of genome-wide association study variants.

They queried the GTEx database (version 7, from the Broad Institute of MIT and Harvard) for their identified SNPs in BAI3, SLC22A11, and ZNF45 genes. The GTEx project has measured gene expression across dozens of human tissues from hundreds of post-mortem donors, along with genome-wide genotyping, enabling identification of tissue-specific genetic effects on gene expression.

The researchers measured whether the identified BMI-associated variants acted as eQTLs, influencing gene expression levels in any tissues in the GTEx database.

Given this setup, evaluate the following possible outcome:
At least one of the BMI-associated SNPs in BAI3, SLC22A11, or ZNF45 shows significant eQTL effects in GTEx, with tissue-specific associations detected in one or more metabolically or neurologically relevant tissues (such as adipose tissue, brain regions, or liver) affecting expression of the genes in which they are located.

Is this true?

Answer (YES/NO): YES